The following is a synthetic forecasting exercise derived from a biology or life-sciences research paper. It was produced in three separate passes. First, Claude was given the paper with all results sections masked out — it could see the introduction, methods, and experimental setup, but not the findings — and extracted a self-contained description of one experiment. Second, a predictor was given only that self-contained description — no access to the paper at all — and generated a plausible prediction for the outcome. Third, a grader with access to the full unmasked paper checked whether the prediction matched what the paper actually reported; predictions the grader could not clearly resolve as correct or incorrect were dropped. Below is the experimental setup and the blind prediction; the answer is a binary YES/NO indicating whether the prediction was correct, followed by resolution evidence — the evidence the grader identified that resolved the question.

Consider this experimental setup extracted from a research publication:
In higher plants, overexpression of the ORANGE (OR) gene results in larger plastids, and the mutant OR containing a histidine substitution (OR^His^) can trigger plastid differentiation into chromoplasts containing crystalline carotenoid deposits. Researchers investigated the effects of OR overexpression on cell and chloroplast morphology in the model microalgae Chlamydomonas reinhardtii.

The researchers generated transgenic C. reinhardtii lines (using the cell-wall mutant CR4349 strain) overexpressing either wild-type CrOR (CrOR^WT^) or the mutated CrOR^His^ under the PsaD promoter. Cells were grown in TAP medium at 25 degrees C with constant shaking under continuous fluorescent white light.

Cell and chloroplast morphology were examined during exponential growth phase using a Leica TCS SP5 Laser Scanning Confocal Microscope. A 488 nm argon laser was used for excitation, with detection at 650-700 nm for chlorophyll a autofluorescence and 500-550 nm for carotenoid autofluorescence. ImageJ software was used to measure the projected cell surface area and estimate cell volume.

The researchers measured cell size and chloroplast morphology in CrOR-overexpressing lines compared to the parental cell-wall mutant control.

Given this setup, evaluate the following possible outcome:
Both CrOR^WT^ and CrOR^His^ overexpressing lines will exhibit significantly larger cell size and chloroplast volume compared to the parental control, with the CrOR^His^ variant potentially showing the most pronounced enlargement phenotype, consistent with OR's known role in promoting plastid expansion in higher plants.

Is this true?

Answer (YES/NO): YES